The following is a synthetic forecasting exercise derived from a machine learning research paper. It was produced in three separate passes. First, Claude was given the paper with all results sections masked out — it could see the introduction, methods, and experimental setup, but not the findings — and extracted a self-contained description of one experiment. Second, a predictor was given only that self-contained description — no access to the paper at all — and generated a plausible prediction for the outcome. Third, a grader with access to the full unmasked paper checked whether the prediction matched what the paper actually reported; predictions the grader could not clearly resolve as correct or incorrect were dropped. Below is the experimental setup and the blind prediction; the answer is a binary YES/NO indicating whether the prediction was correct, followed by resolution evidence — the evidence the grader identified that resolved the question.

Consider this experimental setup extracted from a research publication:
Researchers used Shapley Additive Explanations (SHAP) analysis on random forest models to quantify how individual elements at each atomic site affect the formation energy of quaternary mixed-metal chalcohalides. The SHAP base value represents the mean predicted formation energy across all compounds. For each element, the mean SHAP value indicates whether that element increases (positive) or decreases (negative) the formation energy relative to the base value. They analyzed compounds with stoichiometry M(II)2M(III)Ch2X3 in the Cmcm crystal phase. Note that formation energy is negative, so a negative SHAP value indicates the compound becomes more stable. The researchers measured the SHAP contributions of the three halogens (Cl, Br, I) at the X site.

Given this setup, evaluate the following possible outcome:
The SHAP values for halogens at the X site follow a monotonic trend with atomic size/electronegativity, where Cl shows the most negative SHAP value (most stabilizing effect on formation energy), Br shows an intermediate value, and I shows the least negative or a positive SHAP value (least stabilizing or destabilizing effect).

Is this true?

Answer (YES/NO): YES